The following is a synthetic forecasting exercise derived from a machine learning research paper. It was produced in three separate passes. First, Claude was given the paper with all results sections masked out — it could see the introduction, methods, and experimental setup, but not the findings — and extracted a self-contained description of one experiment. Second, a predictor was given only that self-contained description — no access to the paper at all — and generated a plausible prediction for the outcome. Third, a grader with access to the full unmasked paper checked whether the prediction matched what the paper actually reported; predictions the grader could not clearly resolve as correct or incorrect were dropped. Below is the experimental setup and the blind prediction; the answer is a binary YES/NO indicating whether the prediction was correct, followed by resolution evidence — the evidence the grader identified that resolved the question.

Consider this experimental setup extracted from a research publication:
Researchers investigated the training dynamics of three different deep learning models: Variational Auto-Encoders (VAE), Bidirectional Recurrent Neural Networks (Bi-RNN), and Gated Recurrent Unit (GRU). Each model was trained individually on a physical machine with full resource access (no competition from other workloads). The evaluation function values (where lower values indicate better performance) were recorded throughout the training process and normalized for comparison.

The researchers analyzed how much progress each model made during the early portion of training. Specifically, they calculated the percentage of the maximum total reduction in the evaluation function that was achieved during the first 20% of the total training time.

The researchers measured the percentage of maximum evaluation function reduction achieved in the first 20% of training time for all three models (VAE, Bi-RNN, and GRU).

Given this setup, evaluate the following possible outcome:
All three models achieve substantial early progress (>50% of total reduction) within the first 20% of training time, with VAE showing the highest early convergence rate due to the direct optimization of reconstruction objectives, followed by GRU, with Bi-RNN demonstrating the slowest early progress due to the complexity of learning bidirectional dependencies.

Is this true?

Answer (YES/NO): NO